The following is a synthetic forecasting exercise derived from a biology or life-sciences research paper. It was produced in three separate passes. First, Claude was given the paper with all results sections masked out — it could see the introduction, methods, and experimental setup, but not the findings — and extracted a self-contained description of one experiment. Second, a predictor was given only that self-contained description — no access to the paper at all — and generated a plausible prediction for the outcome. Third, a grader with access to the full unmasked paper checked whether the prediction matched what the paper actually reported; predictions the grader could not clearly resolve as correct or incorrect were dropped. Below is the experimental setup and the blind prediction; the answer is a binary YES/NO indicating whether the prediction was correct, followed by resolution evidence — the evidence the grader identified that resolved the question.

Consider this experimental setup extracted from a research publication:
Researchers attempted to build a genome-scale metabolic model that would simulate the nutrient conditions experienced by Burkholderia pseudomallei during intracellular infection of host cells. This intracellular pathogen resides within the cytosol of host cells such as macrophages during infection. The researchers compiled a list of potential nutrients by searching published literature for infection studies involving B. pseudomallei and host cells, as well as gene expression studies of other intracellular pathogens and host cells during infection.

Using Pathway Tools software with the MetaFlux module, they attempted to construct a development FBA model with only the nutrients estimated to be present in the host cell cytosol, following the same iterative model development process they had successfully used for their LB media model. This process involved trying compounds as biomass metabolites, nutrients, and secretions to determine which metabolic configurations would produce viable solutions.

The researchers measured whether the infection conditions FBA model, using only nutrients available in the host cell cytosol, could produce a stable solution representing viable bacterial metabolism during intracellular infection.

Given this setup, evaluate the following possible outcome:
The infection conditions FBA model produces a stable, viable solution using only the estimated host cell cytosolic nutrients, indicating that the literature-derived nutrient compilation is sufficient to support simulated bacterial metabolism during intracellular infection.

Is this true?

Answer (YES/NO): NO